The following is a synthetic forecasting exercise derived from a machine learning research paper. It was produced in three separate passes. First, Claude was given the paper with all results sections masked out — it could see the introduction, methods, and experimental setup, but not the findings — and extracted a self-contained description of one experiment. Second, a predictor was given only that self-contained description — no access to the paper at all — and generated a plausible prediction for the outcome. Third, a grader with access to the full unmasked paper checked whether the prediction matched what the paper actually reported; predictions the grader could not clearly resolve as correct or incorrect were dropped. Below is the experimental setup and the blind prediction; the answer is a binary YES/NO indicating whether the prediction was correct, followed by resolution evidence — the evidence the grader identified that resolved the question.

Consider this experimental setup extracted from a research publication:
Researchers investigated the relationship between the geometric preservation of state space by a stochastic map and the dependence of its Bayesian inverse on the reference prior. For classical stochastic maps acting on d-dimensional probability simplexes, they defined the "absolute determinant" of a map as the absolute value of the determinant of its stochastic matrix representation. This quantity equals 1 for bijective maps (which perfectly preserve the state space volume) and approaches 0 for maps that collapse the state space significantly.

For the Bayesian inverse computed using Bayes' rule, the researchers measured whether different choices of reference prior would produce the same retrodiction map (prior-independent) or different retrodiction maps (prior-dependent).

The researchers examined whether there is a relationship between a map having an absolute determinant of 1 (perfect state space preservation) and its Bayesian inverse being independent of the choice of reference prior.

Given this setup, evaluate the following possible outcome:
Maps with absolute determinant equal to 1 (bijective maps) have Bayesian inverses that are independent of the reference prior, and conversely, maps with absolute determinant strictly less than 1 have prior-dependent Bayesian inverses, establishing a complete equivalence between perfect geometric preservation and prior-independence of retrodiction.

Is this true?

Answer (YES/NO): YES